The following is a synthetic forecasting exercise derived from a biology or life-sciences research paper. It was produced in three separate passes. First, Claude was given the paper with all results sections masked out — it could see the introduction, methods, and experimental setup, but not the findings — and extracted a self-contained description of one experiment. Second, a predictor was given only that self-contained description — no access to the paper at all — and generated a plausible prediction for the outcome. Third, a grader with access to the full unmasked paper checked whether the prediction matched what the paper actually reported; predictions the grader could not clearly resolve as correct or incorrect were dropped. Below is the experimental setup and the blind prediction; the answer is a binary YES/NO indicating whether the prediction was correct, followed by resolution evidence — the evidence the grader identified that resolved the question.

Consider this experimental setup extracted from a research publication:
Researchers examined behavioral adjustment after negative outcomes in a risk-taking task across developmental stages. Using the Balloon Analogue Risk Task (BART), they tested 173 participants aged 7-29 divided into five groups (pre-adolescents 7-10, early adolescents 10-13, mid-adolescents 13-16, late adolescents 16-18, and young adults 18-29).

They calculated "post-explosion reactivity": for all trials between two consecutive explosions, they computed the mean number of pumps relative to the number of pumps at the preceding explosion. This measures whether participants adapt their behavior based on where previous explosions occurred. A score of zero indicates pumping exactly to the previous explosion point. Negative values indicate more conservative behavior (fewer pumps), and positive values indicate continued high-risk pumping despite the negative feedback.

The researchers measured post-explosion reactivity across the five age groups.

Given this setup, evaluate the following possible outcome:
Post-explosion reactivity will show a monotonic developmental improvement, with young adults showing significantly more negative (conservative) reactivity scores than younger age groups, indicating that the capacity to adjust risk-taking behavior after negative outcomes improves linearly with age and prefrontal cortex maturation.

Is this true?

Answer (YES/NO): NO